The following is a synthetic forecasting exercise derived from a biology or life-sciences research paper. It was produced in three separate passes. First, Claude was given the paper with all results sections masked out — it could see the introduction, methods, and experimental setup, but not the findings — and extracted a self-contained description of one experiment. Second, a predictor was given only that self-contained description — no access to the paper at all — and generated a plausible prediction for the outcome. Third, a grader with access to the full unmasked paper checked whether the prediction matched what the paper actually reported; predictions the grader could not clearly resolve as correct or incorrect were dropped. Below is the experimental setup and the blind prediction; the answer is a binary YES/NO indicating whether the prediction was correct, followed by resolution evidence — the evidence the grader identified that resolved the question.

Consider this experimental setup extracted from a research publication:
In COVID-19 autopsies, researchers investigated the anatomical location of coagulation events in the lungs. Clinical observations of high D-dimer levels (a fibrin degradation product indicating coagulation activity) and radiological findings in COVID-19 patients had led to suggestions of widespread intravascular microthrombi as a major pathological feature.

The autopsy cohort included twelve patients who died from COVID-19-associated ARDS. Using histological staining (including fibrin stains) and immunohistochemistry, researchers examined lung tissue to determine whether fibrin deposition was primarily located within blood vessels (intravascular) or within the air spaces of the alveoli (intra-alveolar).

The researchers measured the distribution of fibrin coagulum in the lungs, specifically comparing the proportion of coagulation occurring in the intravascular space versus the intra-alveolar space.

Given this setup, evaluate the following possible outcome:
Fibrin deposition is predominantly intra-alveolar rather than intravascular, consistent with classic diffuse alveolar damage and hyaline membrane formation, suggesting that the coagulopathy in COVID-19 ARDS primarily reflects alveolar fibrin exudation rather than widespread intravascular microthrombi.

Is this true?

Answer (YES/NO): YES